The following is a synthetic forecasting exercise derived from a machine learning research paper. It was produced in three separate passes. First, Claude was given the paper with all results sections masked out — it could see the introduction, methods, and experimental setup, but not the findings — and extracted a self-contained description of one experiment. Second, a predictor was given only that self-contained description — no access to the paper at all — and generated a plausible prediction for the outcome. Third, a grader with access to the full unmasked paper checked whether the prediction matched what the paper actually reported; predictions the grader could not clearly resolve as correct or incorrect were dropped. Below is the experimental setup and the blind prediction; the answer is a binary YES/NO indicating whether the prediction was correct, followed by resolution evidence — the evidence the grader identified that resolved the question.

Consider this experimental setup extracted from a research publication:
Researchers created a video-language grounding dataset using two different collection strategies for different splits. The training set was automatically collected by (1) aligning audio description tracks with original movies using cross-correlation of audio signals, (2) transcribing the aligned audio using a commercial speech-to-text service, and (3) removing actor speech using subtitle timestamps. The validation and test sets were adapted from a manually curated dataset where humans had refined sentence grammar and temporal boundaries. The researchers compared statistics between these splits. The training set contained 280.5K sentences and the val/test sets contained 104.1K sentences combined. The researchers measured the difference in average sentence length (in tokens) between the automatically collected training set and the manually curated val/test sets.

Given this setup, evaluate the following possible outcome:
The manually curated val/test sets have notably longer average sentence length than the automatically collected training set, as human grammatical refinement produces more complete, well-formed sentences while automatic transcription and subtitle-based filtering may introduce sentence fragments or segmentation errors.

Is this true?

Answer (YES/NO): NO